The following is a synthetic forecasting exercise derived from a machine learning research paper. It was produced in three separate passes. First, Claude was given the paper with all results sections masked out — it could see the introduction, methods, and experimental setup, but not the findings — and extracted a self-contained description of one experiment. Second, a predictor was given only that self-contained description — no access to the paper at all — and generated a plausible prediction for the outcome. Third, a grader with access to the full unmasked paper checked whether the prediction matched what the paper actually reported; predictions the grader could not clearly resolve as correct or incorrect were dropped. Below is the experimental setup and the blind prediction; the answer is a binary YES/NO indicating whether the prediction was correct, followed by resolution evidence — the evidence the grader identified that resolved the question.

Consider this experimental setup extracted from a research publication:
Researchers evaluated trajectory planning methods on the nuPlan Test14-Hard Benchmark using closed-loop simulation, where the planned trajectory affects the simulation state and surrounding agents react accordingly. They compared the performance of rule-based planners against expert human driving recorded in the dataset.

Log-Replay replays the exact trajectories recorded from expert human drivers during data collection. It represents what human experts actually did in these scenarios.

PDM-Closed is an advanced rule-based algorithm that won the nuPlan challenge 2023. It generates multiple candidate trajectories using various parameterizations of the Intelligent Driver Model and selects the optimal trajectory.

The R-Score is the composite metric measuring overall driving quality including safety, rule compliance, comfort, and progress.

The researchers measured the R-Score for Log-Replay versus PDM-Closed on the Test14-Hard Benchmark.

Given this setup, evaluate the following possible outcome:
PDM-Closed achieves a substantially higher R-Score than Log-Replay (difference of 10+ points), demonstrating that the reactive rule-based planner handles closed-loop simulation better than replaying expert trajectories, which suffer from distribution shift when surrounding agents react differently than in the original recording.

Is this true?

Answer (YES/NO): NO